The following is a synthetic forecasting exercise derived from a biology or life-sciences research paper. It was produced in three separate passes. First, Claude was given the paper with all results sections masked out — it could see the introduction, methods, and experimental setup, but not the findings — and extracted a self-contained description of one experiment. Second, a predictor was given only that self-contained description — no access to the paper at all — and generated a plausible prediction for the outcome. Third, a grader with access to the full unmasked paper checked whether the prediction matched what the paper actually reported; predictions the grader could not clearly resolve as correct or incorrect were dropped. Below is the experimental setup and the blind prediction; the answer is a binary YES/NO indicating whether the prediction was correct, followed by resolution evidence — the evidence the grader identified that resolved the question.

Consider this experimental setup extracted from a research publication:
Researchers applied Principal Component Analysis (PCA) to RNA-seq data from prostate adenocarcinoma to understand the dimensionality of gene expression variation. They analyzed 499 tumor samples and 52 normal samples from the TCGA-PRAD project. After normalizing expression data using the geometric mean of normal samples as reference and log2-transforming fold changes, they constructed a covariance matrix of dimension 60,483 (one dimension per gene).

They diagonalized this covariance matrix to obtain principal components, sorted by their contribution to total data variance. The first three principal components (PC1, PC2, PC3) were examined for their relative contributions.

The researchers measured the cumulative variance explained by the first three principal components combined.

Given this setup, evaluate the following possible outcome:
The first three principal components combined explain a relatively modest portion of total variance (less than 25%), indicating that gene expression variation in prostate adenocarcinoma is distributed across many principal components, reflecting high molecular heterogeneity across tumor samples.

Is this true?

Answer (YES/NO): NO